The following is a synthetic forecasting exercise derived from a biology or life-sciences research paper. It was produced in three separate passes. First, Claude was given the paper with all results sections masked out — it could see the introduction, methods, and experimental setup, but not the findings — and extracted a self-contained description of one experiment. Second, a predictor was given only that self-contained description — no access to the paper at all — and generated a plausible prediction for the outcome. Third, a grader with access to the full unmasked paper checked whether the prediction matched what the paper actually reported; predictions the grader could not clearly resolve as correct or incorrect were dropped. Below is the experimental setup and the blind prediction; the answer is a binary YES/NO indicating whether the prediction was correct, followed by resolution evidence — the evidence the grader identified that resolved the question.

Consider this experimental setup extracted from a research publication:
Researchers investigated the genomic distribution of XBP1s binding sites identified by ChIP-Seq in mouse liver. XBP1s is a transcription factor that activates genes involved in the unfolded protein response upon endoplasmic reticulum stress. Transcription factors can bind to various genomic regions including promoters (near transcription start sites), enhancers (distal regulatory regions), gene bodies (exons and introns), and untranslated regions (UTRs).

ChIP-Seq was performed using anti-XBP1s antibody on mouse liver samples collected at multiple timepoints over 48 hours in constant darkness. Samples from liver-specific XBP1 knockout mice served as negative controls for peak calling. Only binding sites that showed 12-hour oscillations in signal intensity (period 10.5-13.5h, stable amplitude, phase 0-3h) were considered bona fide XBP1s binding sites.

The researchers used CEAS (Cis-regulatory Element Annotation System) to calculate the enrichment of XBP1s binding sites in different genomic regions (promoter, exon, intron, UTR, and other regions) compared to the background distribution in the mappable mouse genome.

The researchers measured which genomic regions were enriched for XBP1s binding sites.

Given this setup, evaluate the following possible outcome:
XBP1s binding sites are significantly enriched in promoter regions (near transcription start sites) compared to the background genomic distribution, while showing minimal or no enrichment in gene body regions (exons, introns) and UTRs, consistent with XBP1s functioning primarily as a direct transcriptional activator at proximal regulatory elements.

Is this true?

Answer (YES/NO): YES